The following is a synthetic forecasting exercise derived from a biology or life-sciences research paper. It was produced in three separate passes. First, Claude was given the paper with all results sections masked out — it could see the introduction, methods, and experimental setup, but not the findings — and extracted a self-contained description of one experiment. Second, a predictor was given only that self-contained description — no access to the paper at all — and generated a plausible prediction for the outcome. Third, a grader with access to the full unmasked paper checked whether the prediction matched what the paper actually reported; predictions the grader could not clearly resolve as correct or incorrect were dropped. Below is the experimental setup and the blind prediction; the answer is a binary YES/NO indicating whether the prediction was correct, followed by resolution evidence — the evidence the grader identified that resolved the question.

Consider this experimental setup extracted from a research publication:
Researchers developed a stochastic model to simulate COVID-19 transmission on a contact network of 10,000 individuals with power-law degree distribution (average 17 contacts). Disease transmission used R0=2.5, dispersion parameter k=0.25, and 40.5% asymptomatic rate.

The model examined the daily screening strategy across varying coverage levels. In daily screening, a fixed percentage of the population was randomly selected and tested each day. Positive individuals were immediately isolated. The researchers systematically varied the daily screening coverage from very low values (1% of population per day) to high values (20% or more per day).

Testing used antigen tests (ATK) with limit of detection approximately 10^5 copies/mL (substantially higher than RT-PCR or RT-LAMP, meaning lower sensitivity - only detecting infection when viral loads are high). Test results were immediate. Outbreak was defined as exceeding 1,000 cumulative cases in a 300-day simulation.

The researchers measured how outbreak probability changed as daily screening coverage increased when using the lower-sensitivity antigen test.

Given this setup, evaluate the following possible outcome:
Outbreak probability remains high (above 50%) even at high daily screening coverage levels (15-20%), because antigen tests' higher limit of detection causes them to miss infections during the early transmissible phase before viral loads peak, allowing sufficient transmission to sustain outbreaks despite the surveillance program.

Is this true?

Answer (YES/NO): NO